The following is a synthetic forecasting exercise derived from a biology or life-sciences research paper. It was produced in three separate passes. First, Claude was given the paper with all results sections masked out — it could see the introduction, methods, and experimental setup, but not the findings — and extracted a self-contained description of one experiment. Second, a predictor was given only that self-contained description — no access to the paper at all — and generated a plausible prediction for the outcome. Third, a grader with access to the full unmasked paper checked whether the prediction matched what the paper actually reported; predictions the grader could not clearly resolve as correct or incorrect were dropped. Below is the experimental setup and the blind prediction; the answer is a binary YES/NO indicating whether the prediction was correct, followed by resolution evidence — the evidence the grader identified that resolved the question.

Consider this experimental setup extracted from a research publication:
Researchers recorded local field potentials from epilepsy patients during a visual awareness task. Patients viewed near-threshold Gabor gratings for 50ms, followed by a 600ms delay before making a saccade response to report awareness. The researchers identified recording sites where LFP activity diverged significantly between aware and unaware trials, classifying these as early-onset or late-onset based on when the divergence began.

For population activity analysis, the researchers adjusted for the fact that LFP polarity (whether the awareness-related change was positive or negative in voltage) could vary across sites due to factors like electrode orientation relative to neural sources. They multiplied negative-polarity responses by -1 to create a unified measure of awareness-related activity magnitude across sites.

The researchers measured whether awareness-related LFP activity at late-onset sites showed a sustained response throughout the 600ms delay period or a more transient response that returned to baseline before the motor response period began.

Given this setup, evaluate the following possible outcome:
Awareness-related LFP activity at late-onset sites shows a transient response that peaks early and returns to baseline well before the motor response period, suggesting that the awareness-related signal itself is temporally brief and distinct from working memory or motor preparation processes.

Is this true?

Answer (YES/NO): NO